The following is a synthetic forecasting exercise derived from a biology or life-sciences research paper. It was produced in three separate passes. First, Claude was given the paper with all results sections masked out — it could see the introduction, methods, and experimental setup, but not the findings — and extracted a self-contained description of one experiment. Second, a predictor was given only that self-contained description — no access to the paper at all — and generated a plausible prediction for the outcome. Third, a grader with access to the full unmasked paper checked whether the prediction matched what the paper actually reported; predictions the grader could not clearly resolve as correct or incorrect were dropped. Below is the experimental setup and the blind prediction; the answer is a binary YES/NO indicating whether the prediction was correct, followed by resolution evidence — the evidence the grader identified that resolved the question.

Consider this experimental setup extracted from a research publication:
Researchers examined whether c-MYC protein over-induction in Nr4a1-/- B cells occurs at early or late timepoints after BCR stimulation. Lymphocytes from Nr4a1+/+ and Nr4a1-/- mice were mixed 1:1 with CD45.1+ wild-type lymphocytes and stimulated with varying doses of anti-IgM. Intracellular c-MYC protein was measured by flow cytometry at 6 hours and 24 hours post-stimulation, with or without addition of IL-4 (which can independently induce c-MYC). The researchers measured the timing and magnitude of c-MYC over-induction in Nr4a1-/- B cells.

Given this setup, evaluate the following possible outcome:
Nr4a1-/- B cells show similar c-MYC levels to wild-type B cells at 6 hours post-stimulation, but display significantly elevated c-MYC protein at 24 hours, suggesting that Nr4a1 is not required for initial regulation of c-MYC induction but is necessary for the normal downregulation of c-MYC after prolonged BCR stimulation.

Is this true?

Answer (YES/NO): YES